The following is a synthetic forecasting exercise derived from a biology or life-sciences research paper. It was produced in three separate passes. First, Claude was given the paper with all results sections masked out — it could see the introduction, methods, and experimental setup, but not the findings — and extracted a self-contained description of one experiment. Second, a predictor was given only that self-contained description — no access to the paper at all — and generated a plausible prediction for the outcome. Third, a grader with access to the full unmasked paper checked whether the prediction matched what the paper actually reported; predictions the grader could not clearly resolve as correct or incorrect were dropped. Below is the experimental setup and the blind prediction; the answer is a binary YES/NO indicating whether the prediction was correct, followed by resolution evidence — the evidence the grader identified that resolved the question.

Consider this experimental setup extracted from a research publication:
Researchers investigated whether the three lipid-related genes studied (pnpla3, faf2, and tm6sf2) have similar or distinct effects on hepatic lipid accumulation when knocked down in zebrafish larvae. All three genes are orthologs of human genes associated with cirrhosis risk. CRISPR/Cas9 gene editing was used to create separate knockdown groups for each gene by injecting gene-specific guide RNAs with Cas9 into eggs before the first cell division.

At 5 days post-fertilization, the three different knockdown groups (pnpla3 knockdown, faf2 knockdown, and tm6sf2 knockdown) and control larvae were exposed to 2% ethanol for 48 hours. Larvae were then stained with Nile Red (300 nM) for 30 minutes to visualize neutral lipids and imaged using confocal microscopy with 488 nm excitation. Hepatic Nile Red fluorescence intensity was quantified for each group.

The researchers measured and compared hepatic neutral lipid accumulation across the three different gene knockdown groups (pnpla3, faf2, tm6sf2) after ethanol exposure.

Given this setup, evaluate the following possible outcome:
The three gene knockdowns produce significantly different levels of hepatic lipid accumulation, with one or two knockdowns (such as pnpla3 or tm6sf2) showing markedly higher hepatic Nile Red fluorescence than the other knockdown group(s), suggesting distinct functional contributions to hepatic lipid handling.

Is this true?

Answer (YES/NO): NO